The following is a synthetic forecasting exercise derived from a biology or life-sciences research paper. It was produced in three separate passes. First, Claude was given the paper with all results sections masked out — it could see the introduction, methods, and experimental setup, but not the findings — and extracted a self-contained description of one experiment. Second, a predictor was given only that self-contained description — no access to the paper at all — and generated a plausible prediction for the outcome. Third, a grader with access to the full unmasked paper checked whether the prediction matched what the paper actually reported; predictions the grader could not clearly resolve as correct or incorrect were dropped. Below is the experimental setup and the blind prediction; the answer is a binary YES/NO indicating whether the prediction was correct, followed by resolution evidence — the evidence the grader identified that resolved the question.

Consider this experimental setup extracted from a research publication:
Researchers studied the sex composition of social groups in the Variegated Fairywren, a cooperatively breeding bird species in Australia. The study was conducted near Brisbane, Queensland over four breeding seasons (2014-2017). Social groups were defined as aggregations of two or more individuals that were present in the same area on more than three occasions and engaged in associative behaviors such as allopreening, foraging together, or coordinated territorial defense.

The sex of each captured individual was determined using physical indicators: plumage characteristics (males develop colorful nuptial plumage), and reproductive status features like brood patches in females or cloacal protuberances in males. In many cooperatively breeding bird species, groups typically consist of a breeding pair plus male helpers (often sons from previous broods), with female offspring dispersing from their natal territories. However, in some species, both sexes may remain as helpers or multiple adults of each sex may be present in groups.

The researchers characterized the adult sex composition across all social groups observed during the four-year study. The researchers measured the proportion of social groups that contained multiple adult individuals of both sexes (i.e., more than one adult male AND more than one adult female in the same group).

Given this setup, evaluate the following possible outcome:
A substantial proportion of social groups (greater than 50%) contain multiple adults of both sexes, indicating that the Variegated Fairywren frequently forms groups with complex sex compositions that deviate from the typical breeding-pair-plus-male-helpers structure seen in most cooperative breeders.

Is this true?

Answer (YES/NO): NO